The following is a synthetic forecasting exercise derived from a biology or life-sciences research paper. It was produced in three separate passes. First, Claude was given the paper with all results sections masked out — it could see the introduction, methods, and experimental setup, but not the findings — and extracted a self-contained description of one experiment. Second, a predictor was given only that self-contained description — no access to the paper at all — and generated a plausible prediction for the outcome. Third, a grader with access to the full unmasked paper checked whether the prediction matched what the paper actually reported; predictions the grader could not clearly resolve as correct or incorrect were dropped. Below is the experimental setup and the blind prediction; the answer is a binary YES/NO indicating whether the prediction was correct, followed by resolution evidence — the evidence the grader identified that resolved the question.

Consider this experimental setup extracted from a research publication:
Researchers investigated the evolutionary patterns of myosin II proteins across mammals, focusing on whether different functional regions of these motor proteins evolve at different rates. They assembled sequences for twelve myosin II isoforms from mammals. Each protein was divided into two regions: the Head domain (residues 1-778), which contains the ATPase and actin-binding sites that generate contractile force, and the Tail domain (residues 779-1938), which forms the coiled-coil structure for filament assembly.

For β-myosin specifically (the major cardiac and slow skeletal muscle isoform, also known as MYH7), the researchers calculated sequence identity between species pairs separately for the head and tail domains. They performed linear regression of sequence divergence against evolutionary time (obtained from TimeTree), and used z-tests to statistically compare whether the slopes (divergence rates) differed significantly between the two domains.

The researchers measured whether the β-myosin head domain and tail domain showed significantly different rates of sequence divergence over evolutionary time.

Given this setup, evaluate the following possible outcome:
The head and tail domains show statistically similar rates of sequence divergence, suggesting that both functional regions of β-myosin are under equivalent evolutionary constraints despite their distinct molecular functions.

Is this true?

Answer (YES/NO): NO